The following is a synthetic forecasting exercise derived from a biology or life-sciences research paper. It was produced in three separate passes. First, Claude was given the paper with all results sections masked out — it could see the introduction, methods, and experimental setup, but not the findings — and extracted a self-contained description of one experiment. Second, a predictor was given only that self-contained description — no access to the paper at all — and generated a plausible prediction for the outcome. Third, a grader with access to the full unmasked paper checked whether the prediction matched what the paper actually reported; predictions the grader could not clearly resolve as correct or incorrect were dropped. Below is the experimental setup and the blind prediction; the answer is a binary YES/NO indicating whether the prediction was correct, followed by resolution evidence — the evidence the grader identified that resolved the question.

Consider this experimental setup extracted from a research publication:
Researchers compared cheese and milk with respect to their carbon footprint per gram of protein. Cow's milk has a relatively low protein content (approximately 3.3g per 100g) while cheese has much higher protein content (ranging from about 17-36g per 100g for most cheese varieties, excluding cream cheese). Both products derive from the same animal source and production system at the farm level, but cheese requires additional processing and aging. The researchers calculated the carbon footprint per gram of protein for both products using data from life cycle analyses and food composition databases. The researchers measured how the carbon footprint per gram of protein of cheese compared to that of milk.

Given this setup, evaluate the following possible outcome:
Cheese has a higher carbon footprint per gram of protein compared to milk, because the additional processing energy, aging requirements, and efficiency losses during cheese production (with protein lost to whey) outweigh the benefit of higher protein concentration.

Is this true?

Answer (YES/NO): NO